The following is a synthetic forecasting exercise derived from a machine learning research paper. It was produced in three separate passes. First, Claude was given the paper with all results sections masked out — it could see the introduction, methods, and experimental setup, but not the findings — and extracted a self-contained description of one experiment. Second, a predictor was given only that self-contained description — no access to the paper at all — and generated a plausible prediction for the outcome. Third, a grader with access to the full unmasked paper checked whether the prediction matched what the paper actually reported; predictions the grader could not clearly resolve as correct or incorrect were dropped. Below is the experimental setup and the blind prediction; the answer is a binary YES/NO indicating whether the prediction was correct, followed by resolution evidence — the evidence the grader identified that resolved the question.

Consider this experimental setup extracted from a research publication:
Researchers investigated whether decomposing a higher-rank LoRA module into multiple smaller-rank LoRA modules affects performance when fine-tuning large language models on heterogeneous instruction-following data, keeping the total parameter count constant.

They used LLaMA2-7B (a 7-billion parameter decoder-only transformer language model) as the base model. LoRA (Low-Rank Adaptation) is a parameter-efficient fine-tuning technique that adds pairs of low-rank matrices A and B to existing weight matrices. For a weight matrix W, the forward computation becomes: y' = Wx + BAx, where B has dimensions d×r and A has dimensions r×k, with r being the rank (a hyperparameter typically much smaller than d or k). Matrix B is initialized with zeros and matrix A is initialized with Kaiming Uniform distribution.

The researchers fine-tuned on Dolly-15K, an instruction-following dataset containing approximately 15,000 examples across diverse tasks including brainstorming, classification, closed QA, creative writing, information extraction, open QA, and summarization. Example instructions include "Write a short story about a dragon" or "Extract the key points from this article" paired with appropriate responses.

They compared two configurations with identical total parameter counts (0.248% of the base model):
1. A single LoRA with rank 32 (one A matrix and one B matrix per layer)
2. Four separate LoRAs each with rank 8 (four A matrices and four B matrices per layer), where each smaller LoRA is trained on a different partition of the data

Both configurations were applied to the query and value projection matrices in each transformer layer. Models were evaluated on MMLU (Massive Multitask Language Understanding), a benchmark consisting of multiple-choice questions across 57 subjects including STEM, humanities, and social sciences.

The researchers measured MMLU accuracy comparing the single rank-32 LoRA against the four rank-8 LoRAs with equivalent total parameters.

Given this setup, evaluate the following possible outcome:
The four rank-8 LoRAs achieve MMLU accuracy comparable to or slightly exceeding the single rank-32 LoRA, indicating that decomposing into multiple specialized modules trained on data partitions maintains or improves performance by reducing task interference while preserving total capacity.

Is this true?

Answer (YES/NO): YES